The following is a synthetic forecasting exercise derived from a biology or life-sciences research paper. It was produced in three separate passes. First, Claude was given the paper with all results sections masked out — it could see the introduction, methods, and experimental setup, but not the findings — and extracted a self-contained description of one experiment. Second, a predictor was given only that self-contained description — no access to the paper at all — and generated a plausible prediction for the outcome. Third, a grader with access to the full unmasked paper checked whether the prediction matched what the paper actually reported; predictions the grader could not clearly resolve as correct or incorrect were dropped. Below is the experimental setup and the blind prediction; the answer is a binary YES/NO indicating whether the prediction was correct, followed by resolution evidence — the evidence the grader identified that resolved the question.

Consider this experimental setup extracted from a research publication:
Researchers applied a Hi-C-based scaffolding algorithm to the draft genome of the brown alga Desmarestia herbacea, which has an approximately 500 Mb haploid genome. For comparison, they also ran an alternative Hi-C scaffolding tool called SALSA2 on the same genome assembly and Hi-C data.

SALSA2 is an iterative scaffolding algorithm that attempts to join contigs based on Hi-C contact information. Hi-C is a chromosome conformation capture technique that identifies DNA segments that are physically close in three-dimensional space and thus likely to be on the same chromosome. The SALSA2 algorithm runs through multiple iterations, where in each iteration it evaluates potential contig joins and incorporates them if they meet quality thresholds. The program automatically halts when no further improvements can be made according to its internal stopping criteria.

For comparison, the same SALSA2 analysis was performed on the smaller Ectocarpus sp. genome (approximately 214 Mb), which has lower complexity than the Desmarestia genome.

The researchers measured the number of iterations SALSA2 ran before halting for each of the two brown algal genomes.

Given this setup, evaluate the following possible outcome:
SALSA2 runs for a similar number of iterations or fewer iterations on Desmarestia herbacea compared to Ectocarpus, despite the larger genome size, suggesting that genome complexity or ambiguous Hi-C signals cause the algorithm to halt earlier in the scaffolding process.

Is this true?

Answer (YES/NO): NO